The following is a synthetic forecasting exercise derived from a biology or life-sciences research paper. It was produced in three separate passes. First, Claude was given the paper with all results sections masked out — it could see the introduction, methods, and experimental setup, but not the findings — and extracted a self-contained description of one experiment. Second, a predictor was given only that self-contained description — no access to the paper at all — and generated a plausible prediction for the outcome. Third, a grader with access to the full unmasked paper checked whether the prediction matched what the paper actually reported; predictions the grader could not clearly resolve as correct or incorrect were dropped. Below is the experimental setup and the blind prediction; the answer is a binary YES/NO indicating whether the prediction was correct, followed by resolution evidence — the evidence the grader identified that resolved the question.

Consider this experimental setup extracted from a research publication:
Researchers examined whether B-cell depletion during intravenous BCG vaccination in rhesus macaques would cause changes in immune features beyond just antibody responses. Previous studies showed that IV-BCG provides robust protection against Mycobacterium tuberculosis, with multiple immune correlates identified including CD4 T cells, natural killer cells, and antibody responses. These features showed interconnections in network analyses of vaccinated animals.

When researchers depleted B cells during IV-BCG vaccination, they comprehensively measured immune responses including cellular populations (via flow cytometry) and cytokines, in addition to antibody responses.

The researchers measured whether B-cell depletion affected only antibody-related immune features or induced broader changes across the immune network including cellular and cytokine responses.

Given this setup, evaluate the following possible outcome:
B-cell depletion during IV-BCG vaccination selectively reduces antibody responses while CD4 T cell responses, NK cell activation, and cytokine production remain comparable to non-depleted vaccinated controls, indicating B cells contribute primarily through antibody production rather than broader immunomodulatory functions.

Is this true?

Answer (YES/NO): NO